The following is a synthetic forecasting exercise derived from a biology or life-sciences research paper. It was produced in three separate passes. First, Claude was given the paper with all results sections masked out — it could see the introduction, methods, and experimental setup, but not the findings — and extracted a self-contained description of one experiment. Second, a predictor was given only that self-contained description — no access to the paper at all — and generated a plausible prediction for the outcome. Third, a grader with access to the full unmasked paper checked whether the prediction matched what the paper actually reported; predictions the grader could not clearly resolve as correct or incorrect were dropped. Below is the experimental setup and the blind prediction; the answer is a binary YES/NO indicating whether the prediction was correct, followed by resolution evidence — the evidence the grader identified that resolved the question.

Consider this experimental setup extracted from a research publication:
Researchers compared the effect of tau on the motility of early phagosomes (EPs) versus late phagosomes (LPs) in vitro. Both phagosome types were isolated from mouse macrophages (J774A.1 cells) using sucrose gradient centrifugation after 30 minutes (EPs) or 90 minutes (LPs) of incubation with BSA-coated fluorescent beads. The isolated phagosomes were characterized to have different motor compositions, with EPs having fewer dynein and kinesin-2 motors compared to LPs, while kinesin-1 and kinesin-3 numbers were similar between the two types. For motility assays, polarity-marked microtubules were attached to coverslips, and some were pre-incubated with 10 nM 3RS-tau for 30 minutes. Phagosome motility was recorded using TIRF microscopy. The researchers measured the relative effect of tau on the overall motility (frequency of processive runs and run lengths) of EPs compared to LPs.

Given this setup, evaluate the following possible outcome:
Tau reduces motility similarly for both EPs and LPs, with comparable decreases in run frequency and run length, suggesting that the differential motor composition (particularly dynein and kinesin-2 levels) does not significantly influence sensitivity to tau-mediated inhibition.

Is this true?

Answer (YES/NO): NO